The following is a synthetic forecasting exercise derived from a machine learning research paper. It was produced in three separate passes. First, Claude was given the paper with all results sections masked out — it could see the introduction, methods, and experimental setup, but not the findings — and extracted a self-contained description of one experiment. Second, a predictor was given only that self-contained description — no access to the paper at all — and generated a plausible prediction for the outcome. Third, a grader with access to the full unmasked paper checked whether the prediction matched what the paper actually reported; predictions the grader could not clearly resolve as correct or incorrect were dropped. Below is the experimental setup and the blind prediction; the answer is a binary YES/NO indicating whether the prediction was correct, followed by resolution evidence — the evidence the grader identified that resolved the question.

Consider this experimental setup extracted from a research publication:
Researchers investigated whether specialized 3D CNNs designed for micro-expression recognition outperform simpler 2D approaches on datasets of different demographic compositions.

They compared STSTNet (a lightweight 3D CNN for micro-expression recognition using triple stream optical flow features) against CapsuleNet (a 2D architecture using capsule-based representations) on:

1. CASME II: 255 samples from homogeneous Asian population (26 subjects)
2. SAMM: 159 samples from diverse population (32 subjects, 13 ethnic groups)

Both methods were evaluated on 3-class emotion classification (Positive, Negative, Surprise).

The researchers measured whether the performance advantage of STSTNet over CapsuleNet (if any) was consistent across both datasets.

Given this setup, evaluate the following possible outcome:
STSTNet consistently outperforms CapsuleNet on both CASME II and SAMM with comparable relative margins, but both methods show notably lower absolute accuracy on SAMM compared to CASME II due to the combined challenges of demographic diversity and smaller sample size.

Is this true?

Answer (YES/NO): NO